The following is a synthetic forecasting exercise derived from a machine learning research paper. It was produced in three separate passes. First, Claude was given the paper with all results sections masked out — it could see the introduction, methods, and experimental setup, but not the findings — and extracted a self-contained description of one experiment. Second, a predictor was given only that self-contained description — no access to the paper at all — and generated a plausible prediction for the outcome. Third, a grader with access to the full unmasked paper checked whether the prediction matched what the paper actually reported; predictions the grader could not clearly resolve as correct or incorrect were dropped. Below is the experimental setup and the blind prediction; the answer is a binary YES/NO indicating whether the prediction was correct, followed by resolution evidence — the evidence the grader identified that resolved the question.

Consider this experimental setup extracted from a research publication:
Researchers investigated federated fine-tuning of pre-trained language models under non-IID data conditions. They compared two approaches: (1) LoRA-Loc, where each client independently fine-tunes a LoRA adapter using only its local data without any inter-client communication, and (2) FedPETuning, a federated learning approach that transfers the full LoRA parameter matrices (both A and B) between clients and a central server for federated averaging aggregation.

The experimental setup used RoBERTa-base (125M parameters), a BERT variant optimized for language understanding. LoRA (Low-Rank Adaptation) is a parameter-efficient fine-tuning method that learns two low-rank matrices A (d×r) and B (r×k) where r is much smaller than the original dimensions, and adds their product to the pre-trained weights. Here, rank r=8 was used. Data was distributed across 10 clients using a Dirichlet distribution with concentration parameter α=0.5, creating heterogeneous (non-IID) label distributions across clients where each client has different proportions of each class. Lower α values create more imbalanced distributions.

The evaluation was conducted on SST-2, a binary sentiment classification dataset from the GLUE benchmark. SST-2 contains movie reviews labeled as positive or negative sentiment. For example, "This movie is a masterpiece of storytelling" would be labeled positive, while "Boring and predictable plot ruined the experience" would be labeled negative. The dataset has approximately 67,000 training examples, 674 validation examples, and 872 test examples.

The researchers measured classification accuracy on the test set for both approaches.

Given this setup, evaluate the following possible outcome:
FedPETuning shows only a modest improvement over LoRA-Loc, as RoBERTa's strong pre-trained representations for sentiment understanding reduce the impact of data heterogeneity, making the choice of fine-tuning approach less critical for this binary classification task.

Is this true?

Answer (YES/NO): NO